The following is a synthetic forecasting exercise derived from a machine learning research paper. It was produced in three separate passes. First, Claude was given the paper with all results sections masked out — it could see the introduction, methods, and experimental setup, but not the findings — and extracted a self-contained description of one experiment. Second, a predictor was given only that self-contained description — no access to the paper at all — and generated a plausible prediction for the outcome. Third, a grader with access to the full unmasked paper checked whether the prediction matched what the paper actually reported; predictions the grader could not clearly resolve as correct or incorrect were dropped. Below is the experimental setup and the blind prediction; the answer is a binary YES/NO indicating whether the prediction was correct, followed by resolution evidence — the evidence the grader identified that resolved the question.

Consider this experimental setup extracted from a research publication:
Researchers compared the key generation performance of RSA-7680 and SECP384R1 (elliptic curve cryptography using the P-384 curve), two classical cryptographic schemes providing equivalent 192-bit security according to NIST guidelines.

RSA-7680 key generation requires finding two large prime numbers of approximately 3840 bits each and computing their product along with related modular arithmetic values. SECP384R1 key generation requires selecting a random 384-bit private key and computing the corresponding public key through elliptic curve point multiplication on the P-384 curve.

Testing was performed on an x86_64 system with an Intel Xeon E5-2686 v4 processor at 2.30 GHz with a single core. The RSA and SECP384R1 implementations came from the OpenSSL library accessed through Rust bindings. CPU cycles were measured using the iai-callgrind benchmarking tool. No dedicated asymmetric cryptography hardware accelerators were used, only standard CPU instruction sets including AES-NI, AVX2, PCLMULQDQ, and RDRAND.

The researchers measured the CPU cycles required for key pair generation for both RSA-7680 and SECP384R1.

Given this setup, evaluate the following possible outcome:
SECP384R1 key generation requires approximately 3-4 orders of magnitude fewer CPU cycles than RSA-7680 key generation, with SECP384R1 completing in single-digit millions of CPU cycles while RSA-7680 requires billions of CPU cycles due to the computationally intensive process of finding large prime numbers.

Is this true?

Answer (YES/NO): NO